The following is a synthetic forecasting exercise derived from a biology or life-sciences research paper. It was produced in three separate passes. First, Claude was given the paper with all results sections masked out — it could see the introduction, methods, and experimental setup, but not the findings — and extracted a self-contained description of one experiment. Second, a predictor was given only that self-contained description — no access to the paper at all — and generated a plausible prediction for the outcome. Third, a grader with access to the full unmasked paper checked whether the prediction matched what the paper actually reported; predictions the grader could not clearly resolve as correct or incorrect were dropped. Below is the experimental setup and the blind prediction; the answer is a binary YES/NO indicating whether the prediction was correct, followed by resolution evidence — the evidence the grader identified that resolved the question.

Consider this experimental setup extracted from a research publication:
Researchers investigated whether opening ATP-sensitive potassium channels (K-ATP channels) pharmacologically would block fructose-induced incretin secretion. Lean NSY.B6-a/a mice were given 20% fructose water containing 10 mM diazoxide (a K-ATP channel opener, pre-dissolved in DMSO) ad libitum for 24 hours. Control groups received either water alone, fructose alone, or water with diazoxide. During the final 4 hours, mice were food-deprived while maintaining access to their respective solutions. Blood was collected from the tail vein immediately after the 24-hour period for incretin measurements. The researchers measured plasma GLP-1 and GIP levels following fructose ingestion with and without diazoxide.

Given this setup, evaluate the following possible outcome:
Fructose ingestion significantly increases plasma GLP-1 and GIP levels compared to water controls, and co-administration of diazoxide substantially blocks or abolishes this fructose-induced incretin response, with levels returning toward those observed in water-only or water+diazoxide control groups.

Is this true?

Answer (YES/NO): NO